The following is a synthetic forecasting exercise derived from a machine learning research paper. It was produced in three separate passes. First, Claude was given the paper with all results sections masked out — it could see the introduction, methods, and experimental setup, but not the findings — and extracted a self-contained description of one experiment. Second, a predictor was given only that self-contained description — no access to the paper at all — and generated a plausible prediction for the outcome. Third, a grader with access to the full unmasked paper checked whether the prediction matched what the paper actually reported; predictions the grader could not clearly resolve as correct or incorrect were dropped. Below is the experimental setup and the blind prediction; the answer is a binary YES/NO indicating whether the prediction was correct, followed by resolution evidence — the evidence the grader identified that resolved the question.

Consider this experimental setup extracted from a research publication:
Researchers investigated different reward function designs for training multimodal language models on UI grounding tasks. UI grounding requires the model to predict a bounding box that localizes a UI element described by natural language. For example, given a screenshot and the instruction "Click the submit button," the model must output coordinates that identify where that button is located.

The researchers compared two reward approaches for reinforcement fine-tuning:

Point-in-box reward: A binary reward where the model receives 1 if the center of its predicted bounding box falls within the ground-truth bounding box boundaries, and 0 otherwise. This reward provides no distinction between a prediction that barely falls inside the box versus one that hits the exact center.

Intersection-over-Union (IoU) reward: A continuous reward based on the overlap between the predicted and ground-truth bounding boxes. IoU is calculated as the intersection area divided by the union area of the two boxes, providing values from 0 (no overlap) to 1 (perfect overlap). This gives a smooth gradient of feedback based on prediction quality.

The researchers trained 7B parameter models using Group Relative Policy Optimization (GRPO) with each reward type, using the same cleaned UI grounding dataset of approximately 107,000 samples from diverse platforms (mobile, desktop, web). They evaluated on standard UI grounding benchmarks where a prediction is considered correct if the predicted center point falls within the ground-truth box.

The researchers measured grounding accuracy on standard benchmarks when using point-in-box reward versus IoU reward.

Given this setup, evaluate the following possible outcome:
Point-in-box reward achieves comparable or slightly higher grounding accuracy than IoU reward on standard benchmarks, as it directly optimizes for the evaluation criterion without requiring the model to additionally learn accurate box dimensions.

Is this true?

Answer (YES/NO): YES